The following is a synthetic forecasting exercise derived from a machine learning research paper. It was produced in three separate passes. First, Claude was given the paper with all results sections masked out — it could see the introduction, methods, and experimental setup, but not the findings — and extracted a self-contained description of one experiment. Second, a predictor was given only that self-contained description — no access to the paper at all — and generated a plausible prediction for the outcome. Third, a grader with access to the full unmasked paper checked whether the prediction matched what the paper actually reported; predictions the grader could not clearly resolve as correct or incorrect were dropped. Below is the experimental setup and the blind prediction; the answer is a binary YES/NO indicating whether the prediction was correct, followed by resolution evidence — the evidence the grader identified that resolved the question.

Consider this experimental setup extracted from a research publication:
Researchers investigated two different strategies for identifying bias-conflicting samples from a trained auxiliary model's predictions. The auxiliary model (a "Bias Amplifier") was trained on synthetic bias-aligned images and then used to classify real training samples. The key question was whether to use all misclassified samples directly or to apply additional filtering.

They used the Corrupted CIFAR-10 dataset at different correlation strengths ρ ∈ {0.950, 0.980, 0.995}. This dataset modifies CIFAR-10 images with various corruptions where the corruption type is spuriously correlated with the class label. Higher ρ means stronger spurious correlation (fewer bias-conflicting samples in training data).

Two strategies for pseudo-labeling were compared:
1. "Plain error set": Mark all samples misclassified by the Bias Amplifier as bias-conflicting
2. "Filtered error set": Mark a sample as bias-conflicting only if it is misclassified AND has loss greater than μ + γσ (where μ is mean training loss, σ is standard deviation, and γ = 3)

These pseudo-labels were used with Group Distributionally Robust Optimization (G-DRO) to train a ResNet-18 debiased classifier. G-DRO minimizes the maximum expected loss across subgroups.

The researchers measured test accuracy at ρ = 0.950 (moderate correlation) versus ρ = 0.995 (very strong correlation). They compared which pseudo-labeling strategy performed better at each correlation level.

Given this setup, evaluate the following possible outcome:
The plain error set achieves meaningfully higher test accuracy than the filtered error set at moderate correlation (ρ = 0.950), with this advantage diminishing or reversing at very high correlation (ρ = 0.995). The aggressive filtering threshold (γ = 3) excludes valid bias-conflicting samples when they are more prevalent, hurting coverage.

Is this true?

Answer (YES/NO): YES